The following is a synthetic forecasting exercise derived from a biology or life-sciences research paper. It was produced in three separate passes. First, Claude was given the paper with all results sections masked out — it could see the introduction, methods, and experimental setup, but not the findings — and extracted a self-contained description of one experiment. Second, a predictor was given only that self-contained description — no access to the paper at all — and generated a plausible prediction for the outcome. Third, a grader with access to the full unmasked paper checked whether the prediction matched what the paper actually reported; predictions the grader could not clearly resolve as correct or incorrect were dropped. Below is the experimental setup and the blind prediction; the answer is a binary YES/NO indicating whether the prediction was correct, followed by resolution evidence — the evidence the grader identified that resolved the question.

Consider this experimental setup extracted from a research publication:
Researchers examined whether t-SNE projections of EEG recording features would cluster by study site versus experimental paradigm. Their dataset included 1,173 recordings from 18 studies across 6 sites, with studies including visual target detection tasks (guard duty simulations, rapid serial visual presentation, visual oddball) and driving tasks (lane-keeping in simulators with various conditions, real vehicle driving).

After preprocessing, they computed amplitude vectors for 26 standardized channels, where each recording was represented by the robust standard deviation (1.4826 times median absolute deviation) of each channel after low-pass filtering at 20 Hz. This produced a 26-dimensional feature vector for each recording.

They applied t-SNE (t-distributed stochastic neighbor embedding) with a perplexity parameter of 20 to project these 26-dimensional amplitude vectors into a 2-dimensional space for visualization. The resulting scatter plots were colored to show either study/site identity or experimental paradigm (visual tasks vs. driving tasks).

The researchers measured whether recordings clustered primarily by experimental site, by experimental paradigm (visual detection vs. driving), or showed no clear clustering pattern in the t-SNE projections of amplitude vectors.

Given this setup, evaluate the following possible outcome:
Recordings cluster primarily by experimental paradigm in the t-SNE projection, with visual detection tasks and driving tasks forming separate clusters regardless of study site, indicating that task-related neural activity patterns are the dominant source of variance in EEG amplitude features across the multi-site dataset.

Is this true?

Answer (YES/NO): NO